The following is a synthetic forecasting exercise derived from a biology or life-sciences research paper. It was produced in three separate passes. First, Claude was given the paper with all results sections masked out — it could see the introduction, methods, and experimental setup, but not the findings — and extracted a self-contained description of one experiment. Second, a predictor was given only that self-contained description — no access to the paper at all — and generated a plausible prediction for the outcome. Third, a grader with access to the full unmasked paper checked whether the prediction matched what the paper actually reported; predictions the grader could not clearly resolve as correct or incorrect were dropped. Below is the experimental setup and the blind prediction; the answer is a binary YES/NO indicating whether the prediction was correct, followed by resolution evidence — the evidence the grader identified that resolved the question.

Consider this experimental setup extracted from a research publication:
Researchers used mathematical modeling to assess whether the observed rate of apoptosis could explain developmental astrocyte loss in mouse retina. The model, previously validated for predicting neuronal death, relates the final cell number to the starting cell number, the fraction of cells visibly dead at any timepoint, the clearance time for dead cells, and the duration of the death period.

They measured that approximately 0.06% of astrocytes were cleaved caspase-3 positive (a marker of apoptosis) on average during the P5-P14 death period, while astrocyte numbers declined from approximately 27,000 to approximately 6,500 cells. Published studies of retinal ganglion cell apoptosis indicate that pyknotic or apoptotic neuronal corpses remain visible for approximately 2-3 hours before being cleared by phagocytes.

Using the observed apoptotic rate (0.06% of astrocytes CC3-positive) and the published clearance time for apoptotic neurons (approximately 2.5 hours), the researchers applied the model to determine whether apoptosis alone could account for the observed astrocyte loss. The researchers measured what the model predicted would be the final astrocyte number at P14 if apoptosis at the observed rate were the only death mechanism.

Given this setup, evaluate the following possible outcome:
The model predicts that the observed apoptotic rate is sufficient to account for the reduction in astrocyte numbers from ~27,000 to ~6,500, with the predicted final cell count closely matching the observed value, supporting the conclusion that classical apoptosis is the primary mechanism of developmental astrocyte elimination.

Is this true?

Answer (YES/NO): NO